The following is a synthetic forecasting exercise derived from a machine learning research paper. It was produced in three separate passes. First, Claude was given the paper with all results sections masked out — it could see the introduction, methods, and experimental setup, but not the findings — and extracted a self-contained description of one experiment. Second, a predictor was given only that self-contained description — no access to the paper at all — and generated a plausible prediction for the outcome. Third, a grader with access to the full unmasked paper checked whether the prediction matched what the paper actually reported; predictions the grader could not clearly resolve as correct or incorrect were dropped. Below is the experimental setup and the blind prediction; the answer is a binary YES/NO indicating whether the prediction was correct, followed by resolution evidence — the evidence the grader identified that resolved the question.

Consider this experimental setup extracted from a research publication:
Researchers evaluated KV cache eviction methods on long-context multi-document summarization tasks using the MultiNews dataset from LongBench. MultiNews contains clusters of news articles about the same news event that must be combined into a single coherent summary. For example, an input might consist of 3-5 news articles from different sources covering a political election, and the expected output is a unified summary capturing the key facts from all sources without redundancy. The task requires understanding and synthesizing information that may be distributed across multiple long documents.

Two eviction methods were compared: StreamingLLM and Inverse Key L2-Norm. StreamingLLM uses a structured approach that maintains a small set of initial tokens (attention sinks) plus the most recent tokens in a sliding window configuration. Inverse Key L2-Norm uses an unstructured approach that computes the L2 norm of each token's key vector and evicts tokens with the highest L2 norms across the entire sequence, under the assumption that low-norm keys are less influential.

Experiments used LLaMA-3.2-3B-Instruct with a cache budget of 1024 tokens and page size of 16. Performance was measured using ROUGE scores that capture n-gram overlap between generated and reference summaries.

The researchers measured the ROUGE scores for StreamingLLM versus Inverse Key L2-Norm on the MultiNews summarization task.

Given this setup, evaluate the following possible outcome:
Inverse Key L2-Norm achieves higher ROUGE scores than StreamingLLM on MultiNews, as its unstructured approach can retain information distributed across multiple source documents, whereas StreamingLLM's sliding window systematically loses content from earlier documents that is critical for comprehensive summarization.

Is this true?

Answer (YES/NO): YES